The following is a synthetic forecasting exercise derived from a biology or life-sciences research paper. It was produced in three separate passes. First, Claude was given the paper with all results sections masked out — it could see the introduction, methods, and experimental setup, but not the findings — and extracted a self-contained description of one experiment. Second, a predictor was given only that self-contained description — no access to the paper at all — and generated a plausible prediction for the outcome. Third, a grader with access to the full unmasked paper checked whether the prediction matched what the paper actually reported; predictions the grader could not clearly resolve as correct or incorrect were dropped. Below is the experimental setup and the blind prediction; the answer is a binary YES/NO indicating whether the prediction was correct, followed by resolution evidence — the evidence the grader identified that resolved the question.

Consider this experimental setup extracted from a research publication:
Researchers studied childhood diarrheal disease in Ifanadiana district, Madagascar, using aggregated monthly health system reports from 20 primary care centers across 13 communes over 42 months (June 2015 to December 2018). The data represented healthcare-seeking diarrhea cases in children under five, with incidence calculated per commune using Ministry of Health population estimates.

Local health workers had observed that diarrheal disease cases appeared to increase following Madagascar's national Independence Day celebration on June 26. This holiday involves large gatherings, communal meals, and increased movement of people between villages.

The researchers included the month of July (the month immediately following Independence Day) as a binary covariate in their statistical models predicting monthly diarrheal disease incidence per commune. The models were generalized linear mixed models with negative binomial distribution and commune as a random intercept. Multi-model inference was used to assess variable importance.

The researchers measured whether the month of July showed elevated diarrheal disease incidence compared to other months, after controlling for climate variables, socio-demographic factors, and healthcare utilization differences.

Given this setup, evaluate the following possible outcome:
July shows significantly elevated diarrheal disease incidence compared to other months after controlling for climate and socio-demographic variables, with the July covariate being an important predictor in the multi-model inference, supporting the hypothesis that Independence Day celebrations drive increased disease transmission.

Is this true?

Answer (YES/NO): YES